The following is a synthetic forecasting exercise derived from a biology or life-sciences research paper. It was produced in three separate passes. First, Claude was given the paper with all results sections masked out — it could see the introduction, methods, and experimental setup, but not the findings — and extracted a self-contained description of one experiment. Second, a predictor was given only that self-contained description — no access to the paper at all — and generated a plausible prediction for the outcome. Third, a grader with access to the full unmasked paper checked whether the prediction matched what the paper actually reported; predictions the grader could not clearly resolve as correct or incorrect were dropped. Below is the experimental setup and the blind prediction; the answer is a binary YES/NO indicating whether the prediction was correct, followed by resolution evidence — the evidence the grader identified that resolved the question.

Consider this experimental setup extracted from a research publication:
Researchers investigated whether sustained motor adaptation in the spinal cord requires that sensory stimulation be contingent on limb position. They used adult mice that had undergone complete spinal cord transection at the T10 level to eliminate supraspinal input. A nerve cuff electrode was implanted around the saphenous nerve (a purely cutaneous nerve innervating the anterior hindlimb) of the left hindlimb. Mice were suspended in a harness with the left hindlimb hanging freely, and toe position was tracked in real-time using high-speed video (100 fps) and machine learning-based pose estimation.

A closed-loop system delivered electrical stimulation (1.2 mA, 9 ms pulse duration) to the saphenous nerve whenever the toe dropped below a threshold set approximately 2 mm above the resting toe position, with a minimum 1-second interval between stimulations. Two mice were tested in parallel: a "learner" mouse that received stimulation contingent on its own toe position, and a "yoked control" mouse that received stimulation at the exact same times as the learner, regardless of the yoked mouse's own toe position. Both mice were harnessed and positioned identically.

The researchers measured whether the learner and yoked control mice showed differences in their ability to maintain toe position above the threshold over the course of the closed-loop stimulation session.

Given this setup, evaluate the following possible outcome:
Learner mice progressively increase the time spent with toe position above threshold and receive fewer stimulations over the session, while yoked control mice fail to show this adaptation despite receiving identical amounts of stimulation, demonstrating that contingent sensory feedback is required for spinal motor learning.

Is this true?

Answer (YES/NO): YES